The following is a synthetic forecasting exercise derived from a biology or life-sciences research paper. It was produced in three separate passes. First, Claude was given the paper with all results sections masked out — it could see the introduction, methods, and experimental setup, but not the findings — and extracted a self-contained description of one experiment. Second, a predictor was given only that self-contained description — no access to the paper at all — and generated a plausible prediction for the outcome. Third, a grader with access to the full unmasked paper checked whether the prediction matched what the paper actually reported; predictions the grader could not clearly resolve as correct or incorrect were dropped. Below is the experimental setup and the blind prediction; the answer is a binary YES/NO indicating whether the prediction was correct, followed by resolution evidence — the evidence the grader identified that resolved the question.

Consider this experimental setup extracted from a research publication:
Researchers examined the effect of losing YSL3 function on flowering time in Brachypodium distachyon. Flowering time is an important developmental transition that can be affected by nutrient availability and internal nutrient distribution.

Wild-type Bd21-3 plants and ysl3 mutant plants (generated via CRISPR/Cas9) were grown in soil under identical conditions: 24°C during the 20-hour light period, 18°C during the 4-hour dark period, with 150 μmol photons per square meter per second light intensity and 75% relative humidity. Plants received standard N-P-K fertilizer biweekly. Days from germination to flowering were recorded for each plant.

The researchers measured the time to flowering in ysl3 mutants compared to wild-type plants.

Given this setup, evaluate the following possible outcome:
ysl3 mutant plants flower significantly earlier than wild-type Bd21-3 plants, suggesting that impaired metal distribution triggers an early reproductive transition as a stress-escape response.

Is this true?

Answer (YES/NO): NO